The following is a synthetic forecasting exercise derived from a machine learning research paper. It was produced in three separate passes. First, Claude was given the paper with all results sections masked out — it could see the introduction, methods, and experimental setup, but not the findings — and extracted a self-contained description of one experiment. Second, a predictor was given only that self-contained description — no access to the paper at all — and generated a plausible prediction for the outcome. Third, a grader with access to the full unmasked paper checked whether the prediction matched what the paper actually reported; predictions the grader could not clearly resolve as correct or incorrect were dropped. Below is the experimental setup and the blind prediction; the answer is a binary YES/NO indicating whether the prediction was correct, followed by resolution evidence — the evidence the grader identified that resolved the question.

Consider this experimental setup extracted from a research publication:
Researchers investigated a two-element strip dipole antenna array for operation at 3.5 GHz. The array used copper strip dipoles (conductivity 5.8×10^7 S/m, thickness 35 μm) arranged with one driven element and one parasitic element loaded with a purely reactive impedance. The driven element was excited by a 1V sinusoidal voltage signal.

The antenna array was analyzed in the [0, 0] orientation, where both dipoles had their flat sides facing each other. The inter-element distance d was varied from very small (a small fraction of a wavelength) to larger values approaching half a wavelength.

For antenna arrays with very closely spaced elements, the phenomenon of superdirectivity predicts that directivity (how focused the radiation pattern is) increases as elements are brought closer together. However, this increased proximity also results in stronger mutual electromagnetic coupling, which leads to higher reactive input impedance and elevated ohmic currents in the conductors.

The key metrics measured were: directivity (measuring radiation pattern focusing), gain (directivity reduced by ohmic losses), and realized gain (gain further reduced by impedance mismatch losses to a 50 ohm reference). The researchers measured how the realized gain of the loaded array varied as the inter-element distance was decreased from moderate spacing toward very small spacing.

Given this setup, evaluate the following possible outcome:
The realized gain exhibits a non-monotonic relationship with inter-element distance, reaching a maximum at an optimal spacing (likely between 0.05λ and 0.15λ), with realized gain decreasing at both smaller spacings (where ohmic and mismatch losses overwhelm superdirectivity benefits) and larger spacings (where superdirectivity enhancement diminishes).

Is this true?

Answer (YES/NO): YES